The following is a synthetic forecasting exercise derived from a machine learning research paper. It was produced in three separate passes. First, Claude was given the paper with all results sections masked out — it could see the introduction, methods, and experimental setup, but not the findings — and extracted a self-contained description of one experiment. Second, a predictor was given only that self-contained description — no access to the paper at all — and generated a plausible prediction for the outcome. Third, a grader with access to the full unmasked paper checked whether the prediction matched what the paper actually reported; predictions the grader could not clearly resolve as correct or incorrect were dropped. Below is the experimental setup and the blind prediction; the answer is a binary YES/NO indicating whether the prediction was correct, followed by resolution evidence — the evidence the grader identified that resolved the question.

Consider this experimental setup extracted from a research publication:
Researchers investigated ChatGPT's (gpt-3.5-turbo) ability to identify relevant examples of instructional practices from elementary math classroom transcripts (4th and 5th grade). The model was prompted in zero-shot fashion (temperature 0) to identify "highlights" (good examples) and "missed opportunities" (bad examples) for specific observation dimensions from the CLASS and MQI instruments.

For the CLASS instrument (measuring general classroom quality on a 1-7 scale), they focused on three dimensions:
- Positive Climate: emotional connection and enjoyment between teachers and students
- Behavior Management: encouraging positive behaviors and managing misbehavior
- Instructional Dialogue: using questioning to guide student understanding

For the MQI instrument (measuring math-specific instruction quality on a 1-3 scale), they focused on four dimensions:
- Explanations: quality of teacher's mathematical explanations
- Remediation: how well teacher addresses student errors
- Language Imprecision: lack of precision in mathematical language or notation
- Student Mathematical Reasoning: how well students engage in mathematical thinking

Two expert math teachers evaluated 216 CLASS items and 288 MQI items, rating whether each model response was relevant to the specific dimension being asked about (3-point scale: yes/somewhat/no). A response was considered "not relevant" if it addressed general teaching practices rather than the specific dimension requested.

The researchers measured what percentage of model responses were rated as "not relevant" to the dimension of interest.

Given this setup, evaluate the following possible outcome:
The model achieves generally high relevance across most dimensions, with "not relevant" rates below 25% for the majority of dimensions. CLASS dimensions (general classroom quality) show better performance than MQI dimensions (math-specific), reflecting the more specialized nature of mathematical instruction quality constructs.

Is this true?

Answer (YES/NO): NO